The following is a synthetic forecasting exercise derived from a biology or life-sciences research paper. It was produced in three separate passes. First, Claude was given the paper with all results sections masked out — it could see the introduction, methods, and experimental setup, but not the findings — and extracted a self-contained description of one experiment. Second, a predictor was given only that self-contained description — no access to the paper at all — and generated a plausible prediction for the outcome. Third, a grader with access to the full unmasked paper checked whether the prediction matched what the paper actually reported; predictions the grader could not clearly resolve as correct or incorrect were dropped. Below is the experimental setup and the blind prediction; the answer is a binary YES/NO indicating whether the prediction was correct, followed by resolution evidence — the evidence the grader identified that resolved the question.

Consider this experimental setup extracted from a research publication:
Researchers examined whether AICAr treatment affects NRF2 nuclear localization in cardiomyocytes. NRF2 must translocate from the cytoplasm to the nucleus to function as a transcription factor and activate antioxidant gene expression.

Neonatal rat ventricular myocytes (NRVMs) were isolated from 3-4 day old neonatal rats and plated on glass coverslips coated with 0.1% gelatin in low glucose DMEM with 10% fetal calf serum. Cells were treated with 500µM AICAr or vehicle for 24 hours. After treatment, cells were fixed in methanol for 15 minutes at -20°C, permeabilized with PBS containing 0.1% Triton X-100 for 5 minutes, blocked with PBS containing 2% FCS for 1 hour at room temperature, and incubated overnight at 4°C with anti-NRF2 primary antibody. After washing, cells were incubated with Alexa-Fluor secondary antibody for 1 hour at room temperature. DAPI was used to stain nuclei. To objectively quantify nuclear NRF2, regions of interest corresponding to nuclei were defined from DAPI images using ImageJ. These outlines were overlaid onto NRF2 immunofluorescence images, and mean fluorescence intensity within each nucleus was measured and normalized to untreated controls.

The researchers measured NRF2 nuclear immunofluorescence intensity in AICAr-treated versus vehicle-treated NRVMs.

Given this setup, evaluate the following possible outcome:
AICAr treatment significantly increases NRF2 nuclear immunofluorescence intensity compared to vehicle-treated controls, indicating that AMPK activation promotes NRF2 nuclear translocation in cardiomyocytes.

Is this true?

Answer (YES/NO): NO